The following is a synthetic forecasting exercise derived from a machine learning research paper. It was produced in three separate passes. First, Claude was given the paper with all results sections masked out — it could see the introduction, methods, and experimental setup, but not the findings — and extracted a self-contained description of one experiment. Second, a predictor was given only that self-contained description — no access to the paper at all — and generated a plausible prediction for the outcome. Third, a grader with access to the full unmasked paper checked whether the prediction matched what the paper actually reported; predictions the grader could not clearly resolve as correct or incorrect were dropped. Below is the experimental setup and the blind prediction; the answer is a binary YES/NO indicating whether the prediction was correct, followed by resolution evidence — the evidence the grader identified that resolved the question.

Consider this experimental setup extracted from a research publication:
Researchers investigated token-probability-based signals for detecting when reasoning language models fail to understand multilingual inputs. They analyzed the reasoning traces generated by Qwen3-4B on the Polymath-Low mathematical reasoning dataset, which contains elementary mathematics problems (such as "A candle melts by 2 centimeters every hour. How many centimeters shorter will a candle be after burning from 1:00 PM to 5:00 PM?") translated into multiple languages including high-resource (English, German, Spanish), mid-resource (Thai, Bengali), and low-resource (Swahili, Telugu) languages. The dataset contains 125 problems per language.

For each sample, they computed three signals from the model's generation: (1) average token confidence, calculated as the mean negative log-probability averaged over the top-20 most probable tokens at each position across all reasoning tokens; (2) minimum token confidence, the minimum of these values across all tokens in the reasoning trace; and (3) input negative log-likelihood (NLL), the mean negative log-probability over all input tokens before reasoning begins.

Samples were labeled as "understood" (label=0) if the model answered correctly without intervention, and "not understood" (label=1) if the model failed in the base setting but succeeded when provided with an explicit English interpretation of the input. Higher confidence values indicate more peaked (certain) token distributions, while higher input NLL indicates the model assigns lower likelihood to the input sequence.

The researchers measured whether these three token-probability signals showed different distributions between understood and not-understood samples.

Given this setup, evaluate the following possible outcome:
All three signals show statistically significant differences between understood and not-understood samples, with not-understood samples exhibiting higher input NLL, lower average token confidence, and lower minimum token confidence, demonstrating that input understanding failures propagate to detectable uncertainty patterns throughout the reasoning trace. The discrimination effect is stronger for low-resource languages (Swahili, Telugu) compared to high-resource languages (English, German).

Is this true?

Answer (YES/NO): NO